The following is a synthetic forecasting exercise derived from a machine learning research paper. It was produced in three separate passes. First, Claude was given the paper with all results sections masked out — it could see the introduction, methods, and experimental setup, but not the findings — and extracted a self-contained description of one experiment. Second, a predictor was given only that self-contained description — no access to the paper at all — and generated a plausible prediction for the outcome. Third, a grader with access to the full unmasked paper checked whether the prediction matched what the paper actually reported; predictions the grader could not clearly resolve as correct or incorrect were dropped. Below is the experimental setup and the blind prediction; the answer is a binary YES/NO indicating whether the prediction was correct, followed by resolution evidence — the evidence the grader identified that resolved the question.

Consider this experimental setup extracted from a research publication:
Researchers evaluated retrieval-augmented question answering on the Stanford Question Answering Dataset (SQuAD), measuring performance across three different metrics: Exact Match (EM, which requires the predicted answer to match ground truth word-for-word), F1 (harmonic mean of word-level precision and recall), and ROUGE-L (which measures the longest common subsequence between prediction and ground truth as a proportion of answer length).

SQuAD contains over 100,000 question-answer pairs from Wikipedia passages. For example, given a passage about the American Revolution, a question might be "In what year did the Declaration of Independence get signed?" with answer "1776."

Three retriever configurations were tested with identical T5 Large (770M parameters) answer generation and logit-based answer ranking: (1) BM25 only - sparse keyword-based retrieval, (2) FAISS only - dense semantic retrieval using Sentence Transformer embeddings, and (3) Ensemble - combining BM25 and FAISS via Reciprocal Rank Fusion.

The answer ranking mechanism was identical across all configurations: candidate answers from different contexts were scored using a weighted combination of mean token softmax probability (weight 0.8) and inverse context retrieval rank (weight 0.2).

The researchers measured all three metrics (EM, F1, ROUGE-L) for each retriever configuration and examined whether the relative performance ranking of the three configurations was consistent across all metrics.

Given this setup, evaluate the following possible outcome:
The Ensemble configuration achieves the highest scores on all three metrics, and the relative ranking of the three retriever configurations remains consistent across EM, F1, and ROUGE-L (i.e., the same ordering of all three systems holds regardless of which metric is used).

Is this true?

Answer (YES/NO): YES